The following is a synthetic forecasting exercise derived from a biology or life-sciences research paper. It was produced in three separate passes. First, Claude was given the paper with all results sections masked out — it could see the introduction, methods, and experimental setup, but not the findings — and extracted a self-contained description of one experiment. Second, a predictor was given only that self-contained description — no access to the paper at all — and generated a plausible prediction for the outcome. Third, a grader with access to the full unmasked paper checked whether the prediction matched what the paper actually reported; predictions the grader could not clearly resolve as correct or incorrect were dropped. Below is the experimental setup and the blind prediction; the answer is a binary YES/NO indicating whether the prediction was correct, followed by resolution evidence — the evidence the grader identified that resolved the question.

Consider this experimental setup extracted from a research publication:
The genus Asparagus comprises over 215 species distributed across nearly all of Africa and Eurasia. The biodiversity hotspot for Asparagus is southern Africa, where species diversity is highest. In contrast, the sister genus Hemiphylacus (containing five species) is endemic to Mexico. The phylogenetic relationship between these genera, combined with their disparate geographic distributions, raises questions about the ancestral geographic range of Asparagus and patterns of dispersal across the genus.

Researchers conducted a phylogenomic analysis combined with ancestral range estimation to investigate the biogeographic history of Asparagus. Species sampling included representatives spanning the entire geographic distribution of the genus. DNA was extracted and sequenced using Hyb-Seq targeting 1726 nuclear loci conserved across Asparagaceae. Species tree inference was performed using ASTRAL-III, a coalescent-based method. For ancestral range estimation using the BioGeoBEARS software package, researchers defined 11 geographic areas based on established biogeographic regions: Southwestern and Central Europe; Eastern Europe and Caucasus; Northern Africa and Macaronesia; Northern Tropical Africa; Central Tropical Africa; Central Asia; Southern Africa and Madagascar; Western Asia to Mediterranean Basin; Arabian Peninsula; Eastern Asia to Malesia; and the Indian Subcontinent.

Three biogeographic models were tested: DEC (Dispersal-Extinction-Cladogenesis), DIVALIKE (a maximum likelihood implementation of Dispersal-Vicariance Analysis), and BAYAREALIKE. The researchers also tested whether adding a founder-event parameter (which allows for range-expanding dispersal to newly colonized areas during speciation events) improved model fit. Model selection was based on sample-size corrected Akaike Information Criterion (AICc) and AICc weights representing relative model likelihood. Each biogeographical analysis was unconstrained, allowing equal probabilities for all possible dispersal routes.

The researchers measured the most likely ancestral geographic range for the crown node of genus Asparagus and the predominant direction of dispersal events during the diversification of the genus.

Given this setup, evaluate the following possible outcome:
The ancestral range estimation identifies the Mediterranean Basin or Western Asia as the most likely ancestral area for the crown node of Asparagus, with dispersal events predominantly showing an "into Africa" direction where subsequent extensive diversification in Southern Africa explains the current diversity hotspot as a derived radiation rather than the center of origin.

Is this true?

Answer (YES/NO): NO